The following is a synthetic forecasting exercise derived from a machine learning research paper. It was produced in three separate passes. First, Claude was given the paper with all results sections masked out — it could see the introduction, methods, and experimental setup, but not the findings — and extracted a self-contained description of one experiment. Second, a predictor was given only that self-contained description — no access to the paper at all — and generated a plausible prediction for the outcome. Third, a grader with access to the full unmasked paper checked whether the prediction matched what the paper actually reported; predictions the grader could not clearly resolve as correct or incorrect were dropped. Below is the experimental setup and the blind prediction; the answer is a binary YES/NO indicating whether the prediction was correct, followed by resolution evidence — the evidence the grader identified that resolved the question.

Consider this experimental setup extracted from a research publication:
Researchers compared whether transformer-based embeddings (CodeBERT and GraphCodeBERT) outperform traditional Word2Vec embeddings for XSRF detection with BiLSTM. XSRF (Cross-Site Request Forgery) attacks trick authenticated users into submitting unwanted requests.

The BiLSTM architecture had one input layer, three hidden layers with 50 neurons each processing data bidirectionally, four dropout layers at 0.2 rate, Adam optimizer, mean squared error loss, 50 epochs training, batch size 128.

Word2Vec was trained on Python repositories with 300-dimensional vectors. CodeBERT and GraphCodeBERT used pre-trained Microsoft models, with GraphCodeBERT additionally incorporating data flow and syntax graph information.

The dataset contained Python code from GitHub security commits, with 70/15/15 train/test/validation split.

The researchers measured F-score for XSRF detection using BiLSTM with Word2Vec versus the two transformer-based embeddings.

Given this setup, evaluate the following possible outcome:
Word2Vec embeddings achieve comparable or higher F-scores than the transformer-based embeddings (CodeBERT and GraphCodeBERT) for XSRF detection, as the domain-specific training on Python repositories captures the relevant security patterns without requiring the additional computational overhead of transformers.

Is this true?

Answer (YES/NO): YES